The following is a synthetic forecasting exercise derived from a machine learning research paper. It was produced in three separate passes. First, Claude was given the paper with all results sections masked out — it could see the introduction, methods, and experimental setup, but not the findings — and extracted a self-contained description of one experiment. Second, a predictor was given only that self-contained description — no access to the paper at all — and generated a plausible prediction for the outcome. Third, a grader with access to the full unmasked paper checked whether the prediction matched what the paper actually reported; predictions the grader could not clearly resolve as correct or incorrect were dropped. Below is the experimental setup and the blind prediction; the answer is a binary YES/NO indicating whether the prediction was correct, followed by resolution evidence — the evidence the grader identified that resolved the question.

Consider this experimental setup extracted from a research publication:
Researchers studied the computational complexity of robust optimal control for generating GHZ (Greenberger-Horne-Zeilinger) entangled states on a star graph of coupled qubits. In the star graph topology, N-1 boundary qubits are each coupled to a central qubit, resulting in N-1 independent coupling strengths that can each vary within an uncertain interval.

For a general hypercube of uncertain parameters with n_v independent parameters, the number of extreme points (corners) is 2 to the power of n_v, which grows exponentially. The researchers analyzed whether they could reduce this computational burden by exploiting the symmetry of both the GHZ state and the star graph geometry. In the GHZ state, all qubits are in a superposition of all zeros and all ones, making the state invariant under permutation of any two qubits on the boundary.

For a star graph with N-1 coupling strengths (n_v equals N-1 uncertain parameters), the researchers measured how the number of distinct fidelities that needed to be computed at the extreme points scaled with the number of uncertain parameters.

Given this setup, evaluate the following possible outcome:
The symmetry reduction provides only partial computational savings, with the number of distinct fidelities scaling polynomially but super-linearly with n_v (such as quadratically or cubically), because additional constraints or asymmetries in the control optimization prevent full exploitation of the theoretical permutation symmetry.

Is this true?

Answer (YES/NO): NO